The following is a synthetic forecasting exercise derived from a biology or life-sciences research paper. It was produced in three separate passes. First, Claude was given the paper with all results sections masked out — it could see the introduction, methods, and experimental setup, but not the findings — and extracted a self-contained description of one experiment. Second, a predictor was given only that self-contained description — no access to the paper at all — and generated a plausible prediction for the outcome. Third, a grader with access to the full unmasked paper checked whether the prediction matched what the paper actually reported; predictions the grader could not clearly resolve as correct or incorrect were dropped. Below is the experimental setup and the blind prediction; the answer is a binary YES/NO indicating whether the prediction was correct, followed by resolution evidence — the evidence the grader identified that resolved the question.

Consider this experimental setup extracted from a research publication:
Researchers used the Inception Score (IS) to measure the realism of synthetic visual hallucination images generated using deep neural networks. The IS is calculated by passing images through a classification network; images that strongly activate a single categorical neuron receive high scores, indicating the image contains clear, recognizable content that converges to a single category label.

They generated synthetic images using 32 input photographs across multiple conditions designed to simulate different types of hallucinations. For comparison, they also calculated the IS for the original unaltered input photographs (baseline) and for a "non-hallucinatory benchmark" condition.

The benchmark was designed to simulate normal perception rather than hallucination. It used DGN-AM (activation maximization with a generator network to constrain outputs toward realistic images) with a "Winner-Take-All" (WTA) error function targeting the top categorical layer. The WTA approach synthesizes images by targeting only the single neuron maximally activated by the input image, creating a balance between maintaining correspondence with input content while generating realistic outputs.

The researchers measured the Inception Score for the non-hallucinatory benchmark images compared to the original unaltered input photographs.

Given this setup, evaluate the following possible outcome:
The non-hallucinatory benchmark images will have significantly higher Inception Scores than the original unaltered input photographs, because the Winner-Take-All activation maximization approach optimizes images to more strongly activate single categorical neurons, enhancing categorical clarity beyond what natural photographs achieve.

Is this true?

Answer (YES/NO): NO